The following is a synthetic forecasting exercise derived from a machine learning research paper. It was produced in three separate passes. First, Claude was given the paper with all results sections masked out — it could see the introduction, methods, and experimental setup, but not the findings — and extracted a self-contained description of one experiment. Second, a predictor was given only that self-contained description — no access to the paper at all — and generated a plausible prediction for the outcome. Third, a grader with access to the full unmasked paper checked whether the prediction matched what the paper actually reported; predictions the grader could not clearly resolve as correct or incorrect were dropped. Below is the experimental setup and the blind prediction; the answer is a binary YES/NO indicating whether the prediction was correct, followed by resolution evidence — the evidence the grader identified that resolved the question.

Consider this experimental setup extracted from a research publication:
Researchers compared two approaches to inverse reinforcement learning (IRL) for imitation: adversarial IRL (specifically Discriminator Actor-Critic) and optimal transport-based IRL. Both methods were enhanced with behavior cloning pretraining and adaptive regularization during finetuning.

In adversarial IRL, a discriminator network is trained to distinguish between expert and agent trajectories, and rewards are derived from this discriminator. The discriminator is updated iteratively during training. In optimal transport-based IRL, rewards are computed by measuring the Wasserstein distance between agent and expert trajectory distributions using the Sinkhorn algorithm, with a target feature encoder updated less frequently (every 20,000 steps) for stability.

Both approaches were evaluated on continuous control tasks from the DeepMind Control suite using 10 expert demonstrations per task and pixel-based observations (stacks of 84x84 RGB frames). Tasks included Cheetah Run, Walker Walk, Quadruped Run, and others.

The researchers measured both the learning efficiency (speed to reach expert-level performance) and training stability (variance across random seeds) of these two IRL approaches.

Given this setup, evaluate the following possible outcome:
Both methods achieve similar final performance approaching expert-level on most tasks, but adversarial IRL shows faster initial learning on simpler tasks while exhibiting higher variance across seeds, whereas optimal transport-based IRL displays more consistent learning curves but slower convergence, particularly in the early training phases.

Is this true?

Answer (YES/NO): NO